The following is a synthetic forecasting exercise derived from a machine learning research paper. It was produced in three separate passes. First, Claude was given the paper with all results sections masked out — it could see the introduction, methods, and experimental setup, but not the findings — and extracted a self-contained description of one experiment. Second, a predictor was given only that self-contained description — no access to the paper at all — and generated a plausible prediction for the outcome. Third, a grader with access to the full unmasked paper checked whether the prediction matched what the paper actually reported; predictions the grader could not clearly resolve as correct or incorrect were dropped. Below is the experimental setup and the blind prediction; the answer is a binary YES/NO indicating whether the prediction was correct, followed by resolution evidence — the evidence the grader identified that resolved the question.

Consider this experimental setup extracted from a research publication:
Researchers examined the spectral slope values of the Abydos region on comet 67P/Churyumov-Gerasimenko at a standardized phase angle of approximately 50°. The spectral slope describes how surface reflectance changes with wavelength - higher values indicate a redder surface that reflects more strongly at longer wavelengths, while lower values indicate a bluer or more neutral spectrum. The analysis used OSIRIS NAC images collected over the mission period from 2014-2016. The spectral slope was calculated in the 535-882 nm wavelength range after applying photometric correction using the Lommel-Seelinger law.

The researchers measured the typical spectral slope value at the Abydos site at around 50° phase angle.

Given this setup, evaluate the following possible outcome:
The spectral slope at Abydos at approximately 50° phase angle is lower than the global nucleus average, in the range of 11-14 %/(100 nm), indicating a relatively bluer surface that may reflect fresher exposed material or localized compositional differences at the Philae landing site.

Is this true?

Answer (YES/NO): NO